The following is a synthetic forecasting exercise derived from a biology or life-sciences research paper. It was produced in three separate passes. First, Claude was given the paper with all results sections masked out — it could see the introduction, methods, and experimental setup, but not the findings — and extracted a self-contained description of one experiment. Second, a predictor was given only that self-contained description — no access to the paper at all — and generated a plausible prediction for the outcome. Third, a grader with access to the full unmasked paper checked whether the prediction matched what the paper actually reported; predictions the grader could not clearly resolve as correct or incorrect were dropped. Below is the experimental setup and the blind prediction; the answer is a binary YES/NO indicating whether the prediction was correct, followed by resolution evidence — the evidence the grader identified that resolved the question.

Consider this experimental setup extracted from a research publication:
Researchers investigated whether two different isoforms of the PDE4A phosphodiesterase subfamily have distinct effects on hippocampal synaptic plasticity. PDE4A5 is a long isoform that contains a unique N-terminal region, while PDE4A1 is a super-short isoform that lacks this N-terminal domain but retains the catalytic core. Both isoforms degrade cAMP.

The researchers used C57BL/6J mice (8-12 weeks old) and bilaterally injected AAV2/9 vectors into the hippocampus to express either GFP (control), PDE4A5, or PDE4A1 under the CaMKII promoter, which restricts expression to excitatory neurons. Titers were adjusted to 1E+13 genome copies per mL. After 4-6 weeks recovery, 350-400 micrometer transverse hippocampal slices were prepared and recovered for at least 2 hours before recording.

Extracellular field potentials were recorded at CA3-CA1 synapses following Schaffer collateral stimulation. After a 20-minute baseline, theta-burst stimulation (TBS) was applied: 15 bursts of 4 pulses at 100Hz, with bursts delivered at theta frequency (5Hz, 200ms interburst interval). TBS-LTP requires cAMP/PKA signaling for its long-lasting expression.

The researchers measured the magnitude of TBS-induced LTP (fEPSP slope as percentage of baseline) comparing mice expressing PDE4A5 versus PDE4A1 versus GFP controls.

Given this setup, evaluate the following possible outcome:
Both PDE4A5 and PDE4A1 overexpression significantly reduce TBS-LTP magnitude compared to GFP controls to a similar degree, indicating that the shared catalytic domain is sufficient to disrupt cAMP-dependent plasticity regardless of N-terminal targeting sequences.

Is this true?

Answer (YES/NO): NO